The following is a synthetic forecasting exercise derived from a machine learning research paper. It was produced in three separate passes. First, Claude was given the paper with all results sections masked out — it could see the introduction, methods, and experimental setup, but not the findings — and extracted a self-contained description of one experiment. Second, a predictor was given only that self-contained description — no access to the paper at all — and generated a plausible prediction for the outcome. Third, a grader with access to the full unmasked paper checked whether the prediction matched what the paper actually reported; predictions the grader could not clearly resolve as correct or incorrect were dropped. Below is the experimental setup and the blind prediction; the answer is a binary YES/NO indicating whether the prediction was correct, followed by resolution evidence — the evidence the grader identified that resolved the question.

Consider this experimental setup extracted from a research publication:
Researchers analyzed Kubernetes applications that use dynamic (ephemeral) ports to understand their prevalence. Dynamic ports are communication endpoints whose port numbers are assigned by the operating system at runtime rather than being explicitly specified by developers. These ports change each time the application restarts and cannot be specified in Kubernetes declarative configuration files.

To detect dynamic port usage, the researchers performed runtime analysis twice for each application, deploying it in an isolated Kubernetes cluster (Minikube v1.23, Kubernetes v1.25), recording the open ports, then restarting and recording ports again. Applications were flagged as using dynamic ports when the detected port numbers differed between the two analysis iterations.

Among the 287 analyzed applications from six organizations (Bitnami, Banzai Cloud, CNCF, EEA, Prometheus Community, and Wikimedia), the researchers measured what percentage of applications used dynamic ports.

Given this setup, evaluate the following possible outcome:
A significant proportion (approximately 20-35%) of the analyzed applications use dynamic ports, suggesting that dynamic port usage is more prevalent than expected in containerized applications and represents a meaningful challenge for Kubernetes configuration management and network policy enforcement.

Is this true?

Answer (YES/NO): NO